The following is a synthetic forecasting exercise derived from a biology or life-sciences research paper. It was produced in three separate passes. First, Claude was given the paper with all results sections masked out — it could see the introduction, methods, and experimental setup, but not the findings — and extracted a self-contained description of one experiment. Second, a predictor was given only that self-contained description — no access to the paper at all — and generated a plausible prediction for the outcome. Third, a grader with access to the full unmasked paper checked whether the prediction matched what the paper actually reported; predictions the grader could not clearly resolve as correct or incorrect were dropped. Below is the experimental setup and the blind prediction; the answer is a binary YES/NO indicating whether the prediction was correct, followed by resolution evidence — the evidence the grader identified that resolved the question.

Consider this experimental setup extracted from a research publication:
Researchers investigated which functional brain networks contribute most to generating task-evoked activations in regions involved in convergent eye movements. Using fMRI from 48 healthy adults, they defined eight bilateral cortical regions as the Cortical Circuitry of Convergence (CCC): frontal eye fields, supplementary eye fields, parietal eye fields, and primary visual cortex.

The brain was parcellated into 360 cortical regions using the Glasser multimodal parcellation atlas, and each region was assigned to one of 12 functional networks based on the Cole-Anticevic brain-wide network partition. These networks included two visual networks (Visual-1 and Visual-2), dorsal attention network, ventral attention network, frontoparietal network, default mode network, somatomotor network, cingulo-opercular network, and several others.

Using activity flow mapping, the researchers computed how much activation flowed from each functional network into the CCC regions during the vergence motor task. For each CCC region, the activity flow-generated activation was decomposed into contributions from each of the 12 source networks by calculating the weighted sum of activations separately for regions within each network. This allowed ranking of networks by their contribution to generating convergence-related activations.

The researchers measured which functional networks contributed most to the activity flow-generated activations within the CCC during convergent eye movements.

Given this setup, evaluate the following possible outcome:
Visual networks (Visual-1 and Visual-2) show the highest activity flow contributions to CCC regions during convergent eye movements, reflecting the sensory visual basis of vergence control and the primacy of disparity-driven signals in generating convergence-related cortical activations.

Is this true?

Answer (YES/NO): NO